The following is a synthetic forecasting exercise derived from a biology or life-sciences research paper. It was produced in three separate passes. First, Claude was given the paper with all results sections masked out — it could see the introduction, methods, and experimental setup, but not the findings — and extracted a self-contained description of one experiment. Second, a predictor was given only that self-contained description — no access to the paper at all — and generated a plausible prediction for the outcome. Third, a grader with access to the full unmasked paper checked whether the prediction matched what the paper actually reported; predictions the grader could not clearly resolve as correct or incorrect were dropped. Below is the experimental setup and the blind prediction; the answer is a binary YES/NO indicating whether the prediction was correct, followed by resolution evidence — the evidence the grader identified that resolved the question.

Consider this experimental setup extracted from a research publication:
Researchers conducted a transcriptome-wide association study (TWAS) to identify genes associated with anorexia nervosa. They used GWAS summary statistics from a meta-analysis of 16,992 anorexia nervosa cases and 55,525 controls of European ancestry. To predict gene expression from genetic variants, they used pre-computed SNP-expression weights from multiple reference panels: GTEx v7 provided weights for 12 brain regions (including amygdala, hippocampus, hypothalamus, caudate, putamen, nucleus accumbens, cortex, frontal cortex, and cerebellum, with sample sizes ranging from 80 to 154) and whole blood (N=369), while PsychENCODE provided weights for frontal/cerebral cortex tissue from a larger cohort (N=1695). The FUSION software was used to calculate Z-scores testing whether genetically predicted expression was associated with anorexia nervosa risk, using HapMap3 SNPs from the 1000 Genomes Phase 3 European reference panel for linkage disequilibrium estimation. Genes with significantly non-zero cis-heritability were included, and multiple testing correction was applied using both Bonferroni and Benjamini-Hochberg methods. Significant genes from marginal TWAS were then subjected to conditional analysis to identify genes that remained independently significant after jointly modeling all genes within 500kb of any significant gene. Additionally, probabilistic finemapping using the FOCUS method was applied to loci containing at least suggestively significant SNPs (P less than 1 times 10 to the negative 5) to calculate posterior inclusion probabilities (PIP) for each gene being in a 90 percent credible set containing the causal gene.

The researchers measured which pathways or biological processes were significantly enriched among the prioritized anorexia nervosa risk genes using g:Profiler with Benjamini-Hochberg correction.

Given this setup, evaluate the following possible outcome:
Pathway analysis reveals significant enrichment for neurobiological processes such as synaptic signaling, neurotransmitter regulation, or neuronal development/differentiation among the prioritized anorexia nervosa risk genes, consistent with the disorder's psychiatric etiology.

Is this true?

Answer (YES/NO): NO